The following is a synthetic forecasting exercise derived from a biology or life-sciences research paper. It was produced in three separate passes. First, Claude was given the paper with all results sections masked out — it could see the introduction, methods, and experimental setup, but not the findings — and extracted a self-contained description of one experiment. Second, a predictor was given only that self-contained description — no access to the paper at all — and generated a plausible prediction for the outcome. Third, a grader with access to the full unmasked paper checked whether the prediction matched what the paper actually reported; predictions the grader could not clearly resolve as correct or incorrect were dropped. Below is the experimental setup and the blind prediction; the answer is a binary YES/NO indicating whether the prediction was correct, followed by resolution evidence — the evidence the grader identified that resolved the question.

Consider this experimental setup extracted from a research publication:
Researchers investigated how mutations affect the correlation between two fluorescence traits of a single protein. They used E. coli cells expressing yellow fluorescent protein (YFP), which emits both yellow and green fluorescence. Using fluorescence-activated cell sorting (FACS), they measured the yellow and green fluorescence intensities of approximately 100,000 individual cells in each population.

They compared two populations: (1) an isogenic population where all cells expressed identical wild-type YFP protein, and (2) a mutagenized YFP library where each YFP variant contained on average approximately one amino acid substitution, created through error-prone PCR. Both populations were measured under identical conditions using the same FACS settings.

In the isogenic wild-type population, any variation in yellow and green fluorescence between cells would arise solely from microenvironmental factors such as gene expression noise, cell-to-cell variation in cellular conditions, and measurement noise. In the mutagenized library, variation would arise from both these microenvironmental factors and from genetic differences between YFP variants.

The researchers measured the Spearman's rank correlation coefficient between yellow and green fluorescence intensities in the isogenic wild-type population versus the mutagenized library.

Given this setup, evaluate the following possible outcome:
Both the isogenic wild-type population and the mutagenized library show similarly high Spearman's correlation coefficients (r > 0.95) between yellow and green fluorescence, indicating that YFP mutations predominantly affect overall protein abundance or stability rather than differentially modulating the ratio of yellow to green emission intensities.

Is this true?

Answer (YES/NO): NO